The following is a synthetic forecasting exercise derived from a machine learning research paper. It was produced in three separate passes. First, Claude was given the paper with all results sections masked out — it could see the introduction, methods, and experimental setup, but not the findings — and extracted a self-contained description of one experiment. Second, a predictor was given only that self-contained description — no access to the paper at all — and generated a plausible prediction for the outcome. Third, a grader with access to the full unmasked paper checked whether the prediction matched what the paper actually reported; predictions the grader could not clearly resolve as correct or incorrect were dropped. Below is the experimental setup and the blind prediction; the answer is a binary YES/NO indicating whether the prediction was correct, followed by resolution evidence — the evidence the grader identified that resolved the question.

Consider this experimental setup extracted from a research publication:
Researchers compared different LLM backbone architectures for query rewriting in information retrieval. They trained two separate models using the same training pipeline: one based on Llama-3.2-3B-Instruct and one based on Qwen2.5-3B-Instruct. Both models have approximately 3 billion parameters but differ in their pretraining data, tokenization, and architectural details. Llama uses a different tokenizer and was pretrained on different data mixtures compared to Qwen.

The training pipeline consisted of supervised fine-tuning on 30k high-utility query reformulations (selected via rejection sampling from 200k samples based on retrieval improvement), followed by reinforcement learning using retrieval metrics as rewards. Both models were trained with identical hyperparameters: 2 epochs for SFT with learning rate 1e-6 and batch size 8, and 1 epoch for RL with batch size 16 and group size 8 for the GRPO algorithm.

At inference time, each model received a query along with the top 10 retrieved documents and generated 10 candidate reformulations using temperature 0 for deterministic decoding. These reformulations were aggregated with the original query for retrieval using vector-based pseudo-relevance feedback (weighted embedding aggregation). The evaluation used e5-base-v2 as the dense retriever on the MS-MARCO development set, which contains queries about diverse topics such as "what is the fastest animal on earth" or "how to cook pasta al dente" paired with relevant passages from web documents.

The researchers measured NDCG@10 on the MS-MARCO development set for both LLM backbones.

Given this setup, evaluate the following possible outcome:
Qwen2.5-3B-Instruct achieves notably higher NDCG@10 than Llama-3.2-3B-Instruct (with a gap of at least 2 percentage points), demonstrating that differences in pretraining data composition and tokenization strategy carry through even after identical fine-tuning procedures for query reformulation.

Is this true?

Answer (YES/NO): NO